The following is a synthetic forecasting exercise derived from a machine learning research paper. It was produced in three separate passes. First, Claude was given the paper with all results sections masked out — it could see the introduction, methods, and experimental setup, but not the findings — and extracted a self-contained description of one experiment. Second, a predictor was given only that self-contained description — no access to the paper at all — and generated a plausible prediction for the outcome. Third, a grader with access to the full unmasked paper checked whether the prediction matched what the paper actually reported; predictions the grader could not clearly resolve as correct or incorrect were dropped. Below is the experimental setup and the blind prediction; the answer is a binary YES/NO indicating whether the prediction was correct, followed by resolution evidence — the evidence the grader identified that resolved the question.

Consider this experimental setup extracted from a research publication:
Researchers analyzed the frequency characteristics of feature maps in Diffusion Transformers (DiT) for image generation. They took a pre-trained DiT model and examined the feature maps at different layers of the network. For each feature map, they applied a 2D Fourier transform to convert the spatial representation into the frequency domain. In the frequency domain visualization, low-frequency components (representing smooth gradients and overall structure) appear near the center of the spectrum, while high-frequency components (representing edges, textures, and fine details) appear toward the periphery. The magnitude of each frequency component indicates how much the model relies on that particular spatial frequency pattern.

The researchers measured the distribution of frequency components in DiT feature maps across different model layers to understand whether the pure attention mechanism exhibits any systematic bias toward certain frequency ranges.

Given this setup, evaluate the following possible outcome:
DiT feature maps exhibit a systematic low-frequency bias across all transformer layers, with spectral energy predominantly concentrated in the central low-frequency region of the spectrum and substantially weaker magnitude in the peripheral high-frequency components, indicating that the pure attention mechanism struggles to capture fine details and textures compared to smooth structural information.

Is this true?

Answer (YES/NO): YES